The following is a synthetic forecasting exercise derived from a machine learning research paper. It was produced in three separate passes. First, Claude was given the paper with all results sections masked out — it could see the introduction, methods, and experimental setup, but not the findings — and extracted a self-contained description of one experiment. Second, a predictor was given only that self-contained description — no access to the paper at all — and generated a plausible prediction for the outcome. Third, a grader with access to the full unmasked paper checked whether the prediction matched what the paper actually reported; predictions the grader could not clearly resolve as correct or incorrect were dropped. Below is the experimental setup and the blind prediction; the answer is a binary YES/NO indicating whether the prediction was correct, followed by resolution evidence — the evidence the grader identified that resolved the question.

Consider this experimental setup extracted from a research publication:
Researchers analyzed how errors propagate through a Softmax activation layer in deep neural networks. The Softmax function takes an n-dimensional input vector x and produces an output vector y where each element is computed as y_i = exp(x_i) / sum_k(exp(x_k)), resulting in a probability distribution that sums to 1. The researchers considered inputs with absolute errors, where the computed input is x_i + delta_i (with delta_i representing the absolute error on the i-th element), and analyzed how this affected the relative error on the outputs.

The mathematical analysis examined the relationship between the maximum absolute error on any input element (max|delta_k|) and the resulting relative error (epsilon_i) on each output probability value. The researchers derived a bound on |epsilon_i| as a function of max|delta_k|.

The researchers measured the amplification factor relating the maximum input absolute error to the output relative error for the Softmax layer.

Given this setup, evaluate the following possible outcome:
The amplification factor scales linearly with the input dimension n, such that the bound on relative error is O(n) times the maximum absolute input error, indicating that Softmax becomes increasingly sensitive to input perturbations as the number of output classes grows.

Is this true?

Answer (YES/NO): NO